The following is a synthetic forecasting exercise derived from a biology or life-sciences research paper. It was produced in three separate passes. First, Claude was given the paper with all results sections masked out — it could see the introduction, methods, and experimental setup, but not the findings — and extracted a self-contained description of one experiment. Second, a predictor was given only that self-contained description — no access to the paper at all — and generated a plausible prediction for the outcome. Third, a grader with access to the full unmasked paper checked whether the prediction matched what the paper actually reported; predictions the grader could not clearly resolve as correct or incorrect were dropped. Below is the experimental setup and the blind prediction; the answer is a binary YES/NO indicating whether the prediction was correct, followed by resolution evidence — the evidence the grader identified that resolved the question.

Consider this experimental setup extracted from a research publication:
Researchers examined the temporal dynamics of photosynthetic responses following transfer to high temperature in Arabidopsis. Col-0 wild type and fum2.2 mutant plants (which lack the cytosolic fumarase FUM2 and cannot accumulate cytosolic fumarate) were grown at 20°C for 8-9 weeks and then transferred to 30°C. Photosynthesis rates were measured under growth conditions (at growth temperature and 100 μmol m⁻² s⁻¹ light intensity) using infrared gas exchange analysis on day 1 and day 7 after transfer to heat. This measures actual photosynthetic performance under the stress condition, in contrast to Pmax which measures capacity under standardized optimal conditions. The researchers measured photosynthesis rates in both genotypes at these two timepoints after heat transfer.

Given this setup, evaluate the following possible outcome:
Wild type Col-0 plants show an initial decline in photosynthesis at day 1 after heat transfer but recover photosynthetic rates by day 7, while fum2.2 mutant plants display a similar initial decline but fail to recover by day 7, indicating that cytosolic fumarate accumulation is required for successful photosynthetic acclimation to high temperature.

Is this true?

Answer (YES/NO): NO